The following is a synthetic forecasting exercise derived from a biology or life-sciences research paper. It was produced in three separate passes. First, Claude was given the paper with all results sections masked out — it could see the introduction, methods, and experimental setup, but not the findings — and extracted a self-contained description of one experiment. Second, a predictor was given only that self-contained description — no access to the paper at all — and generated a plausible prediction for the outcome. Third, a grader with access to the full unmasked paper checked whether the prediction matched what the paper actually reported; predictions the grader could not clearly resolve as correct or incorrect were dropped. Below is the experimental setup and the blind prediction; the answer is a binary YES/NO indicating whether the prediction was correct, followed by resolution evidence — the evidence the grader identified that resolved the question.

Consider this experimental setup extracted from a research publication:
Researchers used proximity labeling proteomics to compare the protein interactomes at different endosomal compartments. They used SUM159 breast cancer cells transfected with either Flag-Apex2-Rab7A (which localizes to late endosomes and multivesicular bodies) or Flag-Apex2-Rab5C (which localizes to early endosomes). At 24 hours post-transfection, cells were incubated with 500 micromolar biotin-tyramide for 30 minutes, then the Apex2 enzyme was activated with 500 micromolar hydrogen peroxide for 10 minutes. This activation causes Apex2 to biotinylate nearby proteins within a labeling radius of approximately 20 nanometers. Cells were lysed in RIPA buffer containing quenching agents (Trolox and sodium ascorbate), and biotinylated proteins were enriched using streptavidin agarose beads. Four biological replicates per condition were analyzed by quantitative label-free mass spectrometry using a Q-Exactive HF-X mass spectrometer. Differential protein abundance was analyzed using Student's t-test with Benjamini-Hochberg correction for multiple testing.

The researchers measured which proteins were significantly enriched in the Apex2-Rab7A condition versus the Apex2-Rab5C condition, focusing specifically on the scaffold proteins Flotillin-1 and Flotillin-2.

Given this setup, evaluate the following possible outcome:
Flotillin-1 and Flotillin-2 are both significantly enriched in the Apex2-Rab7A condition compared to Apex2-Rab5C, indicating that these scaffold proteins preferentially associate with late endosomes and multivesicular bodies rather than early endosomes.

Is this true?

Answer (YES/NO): YES